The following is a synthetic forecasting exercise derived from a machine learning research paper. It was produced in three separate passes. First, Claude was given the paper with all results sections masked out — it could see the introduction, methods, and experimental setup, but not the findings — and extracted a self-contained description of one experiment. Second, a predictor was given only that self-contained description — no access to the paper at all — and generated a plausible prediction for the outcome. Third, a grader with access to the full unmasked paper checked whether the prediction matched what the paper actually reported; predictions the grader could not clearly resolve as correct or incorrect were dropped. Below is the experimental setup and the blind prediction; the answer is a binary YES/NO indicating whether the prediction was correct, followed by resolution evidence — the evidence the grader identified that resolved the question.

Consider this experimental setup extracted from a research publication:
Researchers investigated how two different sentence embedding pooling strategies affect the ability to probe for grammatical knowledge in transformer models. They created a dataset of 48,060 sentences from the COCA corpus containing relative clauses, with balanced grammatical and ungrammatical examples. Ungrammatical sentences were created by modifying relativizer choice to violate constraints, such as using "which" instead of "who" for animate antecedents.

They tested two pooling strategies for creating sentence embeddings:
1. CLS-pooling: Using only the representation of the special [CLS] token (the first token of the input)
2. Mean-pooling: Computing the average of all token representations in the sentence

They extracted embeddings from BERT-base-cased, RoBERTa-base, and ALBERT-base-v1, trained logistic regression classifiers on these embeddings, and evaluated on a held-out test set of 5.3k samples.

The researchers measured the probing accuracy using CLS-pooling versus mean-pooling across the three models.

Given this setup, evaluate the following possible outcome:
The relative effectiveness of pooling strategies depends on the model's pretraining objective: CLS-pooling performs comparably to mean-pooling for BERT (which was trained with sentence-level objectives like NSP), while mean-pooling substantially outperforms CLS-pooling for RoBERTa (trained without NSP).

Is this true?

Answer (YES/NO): NO